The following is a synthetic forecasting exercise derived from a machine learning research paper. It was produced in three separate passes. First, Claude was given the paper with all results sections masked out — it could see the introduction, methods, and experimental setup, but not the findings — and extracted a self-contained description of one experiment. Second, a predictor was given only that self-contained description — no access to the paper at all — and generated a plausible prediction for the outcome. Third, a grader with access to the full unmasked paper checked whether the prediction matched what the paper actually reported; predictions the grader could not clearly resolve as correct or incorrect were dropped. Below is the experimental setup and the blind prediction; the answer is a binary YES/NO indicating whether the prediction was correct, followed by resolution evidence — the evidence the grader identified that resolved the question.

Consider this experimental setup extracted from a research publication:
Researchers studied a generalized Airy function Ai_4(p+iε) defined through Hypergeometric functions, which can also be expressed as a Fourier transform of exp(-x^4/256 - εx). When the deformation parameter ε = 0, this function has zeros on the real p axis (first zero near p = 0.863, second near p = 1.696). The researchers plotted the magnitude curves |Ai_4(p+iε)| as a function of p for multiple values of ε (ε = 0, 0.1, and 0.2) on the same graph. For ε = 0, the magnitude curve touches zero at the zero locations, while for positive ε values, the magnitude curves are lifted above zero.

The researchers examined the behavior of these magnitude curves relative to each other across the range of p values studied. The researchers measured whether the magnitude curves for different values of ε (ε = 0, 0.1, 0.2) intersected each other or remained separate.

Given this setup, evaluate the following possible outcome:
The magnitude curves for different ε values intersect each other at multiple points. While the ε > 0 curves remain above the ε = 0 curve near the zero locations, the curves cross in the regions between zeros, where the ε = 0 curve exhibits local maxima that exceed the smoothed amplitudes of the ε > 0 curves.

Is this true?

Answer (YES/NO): NO